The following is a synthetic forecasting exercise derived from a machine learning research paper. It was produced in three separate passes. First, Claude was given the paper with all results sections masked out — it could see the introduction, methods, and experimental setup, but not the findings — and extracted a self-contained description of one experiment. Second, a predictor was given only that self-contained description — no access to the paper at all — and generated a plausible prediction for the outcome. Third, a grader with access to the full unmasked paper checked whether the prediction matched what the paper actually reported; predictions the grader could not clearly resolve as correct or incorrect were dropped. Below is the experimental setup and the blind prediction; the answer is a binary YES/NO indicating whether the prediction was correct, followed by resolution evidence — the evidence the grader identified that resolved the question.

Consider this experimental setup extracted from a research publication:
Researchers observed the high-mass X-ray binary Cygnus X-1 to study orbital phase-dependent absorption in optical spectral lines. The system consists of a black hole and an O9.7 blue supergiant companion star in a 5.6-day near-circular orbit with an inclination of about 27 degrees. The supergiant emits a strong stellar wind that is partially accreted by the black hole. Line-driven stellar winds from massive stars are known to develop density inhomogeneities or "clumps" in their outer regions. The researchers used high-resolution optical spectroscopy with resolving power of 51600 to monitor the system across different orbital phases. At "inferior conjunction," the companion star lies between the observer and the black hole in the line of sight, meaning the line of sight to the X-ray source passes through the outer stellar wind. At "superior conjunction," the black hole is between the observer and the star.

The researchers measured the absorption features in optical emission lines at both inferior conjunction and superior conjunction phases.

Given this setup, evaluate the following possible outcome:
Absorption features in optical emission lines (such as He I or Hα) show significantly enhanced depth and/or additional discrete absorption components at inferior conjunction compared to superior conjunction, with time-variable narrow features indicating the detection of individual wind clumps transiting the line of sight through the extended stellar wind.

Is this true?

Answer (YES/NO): NO